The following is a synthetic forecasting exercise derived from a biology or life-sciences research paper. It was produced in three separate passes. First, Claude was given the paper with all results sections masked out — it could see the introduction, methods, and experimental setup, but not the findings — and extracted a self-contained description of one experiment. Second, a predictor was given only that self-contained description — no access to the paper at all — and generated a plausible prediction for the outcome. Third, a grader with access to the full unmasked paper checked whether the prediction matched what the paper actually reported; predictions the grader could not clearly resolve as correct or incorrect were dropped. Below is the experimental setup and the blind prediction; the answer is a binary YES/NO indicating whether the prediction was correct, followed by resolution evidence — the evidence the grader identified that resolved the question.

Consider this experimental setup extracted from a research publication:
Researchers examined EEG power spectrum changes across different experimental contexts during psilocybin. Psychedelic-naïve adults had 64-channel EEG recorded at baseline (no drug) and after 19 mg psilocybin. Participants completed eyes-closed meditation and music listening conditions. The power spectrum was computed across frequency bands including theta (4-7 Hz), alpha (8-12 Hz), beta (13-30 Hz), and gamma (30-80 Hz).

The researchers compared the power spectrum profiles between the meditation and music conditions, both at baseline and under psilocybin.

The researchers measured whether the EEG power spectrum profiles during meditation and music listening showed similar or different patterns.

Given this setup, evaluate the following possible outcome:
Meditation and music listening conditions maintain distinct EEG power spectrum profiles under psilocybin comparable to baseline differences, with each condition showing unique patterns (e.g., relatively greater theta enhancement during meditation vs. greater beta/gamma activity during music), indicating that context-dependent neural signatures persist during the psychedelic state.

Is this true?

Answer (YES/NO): NO